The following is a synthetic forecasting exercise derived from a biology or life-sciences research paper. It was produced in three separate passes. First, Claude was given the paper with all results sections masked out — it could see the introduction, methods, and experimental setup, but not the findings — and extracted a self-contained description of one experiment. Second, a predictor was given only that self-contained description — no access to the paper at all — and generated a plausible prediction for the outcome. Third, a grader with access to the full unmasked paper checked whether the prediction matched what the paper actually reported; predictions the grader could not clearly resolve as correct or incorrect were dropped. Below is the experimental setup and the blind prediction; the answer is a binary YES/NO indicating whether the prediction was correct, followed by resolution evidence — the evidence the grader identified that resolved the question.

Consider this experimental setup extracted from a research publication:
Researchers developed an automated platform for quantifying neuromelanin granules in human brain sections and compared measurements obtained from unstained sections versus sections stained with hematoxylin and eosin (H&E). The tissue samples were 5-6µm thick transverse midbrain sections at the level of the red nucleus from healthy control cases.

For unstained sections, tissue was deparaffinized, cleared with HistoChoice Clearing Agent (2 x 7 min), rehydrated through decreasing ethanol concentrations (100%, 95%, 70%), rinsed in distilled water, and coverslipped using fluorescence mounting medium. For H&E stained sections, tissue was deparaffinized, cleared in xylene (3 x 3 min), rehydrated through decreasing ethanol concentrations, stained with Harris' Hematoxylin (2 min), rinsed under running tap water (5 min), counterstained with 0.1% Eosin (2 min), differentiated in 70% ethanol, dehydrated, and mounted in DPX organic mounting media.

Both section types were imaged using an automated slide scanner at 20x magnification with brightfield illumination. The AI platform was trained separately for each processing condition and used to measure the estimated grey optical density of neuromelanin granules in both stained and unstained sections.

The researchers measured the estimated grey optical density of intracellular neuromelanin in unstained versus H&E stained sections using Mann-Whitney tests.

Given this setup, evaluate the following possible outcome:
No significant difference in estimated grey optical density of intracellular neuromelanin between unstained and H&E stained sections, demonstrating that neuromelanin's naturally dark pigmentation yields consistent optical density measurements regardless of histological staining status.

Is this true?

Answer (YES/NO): YES